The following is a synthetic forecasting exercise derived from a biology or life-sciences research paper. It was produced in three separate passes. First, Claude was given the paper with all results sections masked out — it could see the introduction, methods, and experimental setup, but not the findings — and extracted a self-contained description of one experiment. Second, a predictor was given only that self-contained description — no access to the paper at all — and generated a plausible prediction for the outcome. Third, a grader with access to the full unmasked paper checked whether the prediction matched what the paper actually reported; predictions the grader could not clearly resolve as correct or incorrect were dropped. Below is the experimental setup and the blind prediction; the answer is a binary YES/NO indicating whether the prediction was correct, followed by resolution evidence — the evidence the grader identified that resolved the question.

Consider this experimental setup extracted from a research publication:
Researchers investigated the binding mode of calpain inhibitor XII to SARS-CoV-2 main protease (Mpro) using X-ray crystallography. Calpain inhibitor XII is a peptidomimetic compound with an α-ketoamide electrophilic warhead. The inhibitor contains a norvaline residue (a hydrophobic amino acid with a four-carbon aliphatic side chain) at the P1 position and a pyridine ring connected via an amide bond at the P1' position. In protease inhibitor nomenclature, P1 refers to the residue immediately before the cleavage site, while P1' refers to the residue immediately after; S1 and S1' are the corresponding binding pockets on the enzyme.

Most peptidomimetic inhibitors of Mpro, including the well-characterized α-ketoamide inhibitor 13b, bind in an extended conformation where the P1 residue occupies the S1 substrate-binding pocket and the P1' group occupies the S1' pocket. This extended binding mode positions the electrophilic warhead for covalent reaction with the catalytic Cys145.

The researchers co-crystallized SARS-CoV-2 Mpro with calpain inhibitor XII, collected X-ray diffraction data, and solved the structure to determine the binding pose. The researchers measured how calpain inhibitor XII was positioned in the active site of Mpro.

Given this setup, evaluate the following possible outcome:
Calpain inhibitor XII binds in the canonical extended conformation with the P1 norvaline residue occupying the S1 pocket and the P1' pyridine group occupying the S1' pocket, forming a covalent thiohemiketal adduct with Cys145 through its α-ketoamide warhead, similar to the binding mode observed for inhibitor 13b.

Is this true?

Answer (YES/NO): NO